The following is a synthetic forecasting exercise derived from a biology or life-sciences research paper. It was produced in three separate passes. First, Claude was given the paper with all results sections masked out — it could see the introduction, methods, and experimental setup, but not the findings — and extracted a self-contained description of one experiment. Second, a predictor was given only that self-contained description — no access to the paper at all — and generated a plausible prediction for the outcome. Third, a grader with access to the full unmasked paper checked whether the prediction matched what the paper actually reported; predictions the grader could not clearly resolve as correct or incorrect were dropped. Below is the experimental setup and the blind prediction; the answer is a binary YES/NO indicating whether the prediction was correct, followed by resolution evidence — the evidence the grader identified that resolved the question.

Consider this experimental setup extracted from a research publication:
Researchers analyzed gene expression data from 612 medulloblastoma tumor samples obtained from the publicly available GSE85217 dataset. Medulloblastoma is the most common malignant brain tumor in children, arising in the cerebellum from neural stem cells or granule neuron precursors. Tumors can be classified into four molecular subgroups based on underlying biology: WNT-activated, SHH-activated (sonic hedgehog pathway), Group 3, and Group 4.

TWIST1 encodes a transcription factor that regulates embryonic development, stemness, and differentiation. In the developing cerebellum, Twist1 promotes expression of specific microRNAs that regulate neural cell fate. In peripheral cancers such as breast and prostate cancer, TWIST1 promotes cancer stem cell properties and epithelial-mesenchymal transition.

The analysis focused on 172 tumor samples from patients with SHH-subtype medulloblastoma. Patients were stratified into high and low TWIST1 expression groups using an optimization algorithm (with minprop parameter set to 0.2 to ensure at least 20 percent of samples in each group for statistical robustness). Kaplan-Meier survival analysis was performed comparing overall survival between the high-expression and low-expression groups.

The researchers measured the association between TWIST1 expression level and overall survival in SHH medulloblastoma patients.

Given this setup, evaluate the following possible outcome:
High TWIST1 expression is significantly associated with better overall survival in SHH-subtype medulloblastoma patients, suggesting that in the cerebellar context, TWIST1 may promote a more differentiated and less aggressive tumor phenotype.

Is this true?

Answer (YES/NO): YES